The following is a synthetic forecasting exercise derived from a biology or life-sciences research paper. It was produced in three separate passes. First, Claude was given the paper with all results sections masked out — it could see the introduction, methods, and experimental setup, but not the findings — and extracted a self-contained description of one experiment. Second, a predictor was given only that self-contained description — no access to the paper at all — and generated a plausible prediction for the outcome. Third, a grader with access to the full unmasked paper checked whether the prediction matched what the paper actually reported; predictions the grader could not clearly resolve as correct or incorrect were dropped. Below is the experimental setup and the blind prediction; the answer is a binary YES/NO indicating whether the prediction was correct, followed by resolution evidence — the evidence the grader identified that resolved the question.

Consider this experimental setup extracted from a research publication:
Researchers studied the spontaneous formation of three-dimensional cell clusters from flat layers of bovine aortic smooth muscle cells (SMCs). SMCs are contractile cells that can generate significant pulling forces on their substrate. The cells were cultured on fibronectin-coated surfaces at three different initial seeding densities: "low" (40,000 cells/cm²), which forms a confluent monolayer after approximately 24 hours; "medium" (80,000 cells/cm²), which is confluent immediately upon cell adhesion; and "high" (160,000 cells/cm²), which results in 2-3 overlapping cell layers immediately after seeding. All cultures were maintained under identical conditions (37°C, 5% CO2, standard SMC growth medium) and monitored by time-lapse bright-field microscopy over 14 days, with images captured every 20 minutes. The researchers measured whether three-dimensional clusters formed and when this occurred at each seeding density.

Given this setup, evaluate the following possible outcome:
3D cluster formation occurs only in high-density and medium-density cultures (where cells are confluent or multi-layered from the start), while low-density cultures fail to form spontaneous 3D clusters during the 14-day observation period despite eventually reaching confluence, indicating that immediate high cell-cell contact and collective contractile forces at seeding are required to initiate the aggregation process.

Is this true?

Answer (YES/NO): NO